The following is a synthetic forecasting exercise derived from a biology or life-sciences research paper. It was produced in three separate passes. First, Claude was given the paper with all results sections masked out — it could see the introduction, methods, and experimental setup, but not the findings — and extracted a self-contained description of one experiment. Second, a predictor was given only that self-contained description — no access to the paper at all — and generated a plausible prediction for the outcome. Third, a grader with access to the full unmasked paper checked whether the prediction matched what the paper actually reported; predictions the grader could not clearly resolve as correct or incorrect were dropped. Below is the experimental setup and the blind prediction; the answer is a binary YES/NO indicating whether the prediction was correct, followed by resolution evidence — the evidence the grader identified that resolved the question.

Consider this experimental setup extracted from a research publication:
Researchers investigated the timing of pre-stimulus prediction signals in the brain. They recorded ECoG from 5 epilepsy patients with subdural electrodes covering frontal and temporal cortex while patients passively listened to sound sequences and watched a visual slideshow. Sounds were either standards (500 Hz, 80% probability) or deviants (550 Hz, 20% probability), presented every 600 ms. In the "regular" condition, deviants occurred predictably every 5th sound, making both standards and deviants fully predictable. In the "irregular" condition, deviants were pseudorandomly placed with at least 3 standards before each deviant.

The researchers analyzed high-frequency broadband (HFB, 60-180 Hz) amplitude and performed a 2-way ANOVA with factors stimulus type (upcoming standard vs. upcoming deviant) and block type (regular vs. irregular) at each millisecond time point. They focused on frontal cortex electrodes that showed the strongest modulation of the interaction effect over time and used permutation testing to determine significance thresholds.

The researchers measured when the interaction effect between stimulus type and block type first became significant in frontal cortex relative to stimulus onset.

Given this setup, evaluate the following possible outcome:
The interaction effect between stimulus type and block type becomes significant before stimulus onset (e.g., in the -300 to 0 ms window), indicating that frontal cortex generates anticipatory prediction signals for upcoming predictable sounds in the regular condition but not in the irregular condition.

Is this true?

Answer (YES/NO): YES